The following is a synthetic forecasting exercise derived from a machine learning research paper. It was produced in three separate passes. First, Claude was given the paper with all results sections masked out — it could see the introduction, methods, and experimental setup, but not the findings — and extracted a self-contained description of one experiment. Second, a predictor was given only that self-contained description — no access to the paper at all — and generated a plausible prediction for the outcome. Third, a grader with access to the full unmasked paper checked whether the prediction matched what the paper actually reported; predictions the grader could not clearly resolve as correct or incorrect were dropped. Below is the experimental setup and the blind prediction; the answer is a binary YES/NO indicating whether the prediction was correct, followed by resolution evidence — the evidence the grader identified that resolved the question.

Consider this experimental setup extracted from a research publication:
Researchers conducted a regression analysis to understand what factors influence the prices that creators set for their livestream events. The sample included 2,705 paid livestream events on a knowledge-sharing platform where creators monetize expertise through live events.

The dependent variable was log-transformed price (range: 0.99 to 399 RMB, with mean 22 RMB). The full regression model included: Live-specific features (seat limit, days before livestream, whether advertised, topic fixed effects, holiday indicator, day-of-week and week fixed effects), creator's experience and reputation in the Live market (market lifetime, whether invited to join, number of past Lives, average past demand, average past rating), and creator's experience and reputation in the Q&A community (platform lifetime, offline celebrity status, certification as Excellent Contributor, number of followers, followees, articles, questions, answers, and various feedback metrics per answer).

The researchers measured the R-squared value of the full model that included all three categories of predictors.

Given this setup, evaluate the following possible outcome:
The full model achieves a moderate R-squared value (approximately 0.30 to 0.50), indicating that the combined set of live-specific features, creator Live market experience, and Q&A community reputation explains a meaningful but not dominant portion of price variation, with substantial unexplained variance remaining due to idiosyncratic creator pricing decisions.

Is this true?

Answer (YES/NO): NO